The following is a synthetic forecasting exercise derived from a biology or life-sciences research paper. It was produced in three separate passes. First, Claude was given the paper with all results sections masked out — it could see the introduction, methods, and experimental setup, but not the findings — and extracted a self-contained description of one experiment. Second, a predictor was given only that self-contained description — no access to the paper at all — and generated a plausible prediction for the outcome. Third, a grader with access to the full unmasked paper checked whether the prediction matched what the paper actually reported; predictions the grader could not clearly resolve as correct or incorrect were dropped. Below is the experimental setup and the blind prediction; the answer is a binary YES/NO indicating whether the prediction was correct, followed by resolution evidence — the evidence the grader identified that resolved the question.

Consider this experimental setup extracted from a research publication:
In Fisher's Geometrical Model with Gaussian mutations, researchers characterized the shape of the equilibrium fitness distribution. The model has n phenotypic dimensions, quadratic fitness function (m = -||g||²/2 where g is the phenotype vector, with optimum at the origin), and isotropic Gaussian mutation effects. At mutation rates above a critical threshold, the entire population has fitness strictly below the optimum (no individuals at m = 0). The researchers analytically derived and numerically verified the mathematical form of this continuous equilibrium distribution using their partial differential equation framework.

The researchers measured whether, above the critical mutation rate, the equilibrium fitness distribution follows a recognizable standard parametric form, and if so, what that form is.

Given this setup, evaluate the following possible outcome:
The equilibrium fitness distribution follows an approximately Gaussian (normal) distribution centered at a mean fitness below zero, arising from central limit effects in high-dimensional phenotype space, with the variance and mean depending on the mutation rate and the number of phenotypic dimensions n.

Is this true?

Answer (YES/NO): NO